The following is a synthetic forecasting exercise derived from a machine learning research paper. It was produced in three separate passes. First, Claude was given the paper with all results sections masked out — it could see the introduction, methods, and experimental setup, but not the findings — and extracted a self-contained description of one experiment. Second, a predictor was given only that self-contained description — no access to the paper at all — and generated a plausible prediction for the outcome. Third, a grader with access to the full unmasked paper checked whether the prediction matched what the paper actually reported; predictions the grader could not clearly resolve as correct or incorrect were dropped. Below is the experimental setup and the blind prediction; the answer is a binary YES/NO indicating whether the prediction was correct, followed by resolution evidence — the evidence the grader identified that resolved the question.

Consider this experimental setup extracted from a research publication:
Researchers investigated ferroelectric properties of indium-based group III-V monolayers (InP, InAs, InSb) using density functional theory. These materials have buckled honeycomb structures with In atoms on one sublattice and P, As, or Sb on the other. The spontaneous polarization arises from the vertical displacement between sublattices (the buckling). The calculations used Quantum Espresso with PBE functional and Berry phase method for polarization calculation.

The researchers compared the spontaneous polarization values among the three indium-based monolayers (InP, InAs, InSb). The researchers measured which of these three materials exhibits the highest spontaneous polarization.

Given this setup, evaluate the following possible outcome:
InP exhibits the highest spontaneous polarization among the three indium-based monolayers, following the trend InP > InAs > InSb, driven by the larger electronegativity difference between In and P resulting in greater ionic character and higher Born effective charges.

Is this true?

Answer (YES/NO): YES